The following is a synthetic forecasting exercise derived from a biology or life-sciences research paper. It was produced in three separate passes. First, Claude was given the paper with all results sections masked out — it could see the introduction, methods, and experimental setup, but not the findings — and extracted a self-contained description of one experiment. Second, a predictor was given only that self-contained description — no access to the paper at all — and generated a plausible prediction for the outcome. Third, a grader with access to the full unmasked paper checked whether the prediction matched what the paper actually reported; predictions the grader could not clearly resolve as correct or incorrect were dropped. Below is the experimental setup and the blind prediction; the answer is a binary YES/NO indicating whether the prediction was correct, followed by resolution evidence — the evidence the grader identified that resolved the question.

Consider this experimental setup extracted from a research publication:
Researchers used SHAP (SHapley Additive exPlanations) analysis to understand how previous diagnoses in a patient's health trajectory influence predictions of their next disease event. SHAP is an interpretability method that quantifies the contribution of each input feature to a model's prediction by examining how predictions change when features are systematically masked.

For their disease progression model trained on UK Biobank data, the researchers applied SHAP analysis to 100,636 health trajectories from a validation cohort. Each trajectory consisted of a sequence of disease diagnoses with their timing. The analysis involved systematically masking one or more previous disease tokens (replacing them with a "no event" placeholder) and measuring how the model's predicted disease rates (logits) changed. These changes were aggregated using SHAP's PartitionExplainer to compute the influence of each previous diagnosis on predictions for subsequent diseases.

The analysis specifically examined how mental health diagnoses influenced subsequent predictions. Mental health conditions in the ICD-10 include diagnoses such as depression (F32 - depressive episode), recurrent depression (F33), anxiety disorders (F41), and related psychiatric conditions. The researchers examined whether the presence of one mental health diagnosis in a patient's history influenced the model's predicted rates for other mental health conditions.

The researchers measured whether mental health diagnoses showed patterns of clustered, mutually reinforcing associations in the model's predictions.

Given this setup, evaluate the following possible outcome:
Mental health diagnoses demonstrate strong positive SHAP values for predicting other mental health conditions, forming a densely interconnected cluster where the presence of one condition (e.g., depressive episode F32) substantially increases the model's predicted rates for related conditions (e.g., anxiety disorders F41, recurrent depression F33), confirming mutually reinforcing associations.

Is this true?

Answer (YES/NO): YES